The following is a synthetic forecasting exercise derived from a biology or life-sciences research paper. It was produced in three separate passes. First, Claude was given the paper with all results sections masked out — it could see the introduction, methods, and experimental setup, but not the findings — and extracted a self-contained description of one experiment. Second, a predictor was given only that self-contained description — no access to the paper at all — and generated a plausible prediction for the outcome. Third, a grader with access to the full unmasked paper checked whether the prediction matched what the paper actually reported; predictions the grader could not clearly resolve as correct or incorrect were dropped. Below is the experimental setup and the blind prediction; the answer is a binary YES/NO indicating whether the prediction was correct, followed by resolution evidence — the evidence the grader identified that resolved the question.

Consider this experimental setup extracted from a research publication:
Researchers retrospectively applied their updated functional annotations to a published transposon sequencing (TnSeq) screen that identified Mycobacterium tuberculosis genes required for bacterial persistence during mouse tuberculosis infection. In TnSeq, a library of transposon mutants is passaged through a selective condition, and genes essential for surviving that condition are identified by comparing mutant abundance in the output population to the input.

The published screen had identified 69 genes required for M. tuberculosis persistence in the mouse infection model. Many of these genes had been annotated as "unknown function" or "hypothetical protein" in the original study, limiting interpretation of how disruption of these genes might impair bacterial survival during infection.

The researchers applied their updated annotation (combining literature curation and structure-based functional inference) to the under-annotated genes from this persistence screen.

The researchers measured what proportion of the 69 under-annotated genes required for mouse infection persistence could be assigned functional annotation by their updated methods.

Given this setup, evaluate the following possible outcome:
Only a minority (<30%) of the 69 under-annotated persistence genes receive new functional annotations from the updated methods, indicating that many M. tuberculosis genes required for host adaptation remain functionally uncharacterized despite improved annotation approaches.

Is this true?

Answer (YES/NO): NO